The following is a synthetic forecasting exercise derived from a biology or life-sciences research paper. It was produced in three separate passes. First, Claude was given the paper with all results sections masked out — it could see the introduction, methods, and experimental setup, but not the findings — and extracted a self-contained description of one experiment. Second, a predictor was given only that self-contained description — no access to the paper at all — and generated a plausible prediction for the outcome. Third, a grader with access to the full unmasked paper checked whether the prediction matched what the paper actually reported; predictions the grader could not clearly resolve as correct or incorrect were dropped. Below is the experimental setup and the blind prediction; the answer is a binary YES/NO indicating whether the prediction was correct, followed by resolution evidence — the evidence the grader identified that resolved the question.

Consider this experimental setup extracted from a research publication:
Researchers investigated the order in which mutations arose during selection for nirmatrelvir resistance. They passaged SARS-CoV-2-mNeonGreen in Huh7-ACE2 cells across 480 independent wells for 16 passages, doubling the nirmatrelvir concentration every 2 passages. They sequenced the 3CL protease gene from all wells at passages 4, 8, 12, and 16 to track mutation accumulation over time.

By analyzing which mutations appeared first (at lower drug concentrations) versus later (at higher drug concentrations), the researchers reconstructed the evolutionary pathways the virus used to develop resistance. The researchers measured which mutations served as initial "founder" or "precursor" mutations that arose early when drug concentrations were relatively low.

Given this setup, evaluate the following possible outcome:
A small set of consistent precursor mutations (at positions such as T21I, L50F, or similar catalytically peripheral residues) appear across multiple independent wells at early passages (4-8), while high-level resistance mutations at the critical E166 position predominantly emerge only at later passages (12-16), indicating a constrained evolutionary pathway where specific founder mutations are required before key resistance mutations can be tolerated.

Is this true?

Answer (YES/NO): YES